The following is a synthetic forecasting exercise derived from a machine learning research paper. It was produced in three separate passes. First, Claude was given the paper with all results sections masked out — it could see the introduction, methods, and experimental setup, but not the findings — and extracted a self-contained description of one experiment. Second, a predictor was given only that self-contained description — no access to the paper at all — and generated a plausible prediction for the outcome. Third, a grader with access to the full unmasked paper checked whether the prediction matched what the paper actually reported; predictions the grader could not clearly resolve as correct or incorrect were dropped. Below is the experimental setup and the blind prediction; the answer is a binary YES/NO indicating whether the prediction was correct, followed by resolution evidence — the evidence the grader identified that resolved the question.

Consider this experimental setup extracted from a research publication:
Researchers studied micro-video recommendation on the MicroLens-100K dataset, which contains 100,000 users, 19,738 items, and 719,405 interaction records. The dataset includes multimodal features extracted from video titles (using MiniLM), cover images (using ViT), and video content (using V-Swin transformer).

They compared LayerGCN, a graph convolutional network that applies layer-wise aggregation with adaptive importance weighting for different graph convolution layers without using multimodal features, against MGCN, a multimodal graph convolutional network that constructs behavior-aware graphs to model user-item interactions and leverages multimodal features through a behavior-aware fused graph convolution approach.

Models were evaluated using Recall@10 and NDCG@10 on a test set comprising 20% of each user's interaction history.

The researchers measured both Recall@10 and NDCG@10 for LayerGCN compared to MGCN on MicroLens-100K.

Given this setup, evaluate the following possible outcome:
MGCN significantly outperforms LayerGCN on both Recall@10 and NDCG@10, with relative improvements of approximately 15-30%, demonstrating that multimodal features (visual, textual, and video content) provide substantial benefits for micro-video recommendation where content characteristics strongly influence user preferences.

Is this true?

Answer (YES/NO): NO